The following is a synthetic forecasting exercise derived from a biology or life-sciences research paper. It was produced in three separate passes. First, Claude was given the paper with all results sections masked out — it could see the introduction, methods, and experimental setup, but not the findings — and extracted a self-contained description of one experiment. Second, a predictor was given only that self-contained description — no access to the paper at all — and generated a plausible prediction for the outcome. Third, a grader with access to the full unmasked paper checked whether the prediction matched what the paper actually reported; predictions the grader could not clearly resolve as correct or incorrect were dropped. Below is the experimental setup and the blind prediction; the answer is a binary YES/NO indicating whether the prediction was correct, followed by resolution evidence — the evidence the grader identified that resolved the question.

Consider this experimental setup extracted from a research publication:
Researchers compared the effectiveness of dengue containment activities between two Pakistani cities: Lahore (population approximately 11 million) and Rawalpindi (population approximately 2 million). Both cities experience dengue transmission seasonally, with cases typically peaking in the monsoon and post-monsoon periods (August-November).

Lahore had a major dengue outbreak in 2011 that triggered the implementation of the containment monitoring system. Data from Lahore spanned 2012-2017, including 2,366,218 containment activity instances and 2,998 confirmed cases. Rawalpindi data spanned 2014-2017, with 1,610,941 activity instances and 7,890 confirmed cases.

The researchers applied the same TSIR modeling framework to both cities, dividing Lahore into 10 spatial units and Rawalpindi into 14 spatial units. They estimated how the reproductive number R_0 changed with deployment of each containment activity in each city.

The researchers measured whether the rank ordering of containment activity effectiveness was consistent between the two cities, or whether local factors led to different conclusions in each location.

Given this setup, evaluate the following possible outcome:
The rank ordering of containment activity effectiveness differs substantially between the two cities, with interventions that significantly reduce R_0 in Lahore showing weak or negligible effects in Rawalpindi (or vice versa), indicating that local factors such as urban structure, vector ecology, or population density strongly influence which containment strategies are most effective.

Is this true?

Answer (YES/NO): YES